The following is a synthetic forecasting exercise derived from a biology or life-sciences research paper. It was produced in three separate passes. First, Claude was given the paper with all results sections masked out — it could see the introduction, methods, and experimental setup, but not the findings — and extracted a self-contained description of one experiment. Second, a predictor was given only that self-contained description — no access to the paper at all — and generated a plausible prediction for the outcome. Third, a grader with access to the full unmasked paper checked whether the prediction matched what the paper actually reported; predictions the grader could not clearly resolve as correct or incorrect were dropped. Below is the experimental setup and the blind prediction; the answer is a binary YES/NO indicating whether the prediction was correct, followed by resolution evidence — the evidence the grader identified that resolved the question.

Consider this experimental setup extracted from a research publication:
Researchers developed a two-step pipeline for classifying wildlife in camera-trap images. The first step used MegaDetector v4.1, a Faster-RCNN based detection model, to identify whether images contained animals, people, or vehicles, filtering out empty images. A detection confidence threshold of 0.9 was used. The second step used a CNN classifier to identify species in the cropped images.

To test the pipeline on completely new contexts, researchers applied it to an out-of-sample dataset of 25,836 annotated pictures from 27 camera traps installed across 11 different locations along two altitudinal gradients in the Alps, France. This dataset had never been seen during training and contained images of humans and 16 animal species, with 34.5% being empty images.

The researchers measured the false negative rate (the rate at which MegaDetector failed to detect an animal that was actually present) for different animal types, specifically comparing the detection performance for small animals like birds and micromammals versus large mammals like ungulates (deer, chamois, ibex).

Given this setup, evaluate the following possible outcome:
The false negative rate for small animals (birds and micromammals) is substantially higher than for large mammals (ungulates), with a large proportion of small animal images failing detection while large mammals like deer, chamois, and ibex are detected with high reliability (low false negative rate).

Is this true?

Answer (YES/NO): YES